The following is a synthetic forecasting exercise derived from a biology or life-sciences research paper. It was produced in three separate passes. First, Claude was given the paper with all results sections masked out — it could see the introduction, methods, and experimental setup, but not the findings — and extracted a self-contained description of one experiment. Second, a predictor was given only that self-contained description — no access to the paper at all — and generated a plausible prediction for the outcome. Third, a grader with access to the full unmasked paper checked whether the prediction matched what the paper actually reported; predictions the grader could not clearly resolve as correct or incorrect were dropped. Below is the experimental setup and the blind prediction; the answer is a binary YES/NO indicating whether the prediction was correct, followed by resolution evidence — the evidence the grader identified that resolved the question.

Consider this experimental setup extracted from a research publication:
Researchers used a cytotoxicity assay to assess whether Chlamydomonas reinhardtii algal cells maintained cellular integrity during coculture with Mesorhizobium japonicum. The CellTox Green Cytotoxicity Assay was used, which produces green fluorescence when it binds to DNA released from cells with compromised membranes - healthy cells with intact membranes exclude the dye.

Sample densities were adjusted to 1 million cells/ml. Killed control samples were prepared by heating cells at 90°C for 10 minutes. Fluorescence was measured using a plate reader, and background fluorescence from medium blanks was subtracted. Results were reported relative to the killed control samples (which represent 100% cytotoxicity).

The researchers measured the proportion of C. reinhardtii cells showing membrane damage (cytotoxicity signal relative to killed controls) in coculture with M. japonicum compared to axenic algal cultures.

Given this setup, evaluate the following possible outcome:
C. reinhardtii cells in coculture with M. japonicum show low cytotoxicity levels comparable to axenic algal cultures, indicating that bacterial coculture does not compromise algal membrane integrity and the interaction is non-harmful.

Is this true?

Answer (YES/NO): YES